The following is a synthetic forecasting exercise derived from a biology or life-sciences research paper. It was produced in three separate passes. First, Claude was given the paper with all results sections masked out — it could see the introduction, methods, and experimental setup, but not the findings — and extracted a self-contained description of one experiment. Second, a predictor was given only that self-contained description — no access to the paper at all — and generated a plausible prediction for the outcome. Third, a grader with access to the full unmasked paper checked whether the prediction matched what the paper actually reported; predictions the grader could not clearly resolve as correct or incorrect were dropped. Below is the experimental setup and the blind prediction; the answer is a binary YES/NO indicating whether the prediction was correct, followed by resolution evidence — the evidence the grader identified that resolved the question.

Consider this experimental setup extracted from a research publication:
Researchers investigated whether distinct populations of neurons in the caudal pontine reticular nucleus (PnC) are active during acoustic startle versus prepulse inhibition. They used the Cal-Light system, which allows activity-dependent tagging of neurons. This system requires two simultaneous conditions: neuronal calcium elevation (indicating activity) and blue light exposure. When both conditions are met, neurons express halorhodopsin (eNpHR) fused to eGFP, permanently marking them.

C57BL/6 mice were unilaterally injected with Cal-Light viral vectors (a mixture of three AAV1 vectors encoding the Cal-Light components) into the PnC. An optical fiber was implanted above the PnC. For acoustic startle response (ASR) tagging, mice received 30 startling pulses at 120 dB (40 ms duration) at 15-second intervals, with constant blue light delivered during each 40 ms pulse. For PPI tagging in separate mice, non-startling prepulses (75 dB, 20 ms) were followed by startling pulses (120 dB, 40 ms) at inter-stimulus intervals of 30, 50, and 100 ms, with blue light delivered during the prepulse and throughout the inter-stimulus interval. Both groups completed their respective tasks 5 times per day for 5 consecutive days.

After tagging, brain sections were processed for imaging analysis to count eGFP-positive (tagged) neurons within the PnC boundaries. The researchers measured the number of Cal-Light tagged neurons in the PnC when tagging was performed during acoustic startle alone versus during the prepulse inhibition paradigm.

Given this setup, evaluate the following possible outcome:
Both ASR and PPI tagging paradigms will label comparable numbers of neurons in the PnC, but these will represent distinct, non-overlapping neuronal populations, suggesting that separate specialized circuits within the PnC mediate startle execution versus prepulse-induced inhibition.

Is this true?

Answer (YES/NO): NO